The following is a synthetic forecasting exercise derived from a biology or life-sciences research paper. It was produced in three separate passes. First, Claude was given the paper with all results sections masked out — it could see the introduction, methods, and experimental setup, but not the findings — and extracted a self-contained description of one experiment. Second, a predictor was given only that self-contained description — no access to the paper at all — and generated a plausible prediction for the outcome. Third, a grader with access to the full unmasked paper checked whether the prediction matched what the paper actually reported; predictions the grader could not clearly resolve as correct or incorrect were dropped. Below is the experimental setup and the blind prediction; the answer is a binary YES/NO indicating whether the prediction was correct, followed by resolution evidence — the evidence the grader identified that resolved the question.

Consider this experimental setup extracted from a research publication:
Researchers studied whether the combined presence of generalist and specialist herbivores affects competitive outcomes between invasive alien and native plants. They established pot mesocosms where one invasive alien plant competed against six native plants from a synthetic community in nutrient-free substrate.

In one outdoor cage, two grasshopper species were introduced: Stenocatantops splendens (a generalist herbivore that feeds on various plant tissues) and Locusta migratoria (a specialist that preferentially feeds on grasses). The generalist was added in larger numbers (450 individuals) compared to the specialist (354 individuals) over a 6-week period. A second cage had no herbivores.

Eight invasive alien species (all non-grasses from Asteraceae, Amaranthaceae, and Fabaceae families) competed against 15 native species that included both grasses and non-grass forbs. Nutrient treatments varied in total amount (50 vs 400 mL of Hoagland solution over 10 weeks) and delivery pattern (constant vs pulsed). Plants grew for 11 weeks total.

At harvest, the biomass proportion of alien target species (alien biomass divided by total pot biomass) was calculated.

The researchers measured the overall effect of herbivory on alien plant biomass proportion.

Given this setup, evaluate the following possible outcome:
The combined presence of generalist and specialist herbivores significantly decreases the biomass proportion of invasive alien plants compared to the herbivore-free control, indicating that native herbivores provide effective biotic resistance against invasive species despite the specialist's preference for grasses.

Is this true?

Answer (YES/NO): NO